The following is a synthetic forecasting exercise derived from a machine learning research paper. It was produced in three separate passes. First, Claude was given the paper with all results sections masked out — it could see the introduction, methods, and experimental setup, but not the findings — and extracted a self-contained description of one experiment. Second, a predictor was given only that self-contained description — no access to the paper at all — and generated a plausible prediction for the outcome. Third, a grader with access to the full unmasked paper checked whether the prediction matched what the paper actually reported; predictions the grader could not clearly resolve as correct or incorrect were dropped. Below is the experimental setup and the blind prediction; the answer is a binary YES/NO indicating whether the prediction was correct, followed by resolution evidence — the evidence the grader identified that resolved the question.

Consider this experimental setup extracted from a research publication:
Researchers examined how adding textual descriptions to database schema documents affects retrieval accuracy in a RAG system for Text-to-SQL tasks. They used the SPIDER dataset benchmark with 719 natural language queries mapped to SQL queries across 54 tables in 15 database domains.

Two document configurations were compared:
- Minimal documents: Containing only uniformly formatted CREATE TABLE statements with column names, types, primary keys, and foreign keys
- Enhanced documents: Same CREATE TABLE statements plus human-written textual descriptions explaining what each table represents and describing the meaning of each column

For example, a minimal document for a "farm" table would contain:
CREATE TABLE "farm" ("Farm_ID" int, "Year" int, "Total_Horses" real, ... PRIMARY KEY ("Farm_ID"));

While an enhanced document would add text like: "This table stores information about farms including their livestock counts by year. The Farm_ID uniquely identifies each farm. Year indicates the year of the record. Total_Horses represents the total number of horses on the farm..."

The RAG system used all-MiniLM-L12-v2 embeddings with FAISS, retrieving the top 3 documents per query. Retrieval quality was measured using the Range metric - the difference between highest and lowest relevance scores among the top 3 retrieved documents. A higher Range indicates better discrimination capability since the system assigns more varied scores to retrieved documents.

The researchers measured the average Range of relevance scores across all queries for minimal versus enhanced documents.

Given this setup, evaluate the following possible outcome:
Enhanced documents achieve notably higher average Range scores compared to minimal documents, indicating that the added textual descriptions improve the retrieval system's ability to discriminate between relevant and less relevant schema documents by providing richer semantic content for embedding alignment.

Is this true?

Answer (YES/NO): YES